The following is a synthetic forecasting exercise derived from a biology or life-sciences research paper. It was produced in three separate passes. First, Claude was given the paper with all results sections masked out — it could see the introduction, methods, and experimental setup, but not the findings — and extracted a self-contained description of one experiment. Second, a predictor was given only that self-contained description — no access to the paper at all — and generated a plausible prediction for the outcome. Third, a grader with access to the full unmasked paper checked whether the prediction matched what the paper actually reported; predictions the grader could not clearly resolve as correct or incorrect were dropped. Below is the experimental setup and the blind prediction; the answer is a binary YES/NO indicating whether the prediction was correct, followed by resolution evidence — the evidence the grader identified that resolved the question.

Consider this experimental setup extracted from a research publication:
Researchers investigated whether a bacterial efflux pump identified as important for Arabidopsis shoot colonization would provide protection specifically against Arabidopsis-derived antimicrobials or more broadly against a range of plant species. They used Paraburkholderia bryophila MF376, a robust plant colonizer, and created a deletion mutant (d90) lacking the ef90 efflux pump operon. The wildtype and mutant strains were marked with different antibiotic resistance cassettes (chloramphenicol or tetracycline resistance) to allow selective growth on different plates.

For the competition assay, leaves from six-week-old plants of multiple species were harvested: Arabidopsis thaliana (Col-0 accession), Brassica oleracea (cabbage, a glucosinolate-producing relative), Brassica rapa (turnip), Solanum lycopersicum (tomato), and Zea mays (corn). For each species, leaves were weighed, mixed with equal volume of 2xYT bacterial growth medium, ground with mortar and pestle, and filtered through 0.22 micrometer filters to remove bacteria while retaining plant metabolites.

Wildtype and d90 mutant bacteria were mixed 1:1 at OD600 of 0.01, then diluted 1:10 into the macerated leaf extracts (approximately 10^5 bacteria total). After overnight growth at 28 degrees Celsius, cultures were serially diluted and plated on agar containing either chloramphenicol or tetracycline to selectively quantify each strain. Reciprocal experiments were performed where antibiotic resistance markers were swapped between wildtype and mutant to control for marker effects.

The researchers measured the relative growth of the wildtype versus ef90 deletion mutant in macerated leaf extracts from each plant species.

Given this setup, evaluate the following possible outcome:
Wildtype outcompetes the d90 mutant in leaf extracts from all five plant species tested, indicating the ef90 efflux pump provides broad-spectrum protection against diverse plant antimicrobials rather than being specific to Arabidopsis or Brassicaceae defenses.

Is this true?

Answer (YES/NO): NO